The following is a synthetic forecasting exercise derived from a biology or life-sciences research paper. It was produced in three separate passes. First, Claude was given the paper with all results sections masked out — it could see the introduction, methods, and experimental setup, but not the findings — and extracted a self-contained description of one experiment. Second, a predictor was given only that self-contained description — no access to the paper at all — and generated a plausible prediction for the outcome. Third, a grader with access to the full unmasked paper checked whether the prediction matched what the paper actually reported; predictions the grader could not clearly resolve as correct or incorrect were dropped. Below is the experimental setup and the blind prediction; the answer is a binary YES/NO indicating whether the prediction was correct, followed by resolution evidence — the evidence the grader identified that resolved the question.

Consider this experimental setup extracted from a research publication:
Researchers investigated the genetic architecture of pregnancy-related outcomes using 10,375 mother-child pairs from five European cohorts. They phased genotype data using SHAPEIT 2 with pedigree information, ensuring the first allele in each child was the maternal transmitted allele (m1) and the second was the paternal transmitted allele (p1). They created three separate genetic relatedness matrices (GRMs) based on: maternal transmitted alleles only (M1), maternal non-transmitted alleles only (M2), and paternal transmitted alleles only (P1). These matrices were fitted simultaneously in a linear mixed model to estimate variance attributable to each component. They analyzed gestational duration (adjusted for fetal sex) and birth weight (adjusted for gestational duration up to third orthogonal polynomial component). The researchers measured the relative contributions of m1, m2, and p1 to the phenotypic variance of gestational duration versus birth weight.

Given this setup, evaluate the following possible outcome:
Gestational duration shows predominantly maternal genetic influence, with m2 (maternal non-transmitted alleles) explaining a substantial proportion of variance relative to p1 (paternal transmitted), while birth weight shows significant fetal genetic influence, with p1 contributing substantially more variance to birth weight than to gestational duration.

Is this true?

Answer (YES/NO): YES